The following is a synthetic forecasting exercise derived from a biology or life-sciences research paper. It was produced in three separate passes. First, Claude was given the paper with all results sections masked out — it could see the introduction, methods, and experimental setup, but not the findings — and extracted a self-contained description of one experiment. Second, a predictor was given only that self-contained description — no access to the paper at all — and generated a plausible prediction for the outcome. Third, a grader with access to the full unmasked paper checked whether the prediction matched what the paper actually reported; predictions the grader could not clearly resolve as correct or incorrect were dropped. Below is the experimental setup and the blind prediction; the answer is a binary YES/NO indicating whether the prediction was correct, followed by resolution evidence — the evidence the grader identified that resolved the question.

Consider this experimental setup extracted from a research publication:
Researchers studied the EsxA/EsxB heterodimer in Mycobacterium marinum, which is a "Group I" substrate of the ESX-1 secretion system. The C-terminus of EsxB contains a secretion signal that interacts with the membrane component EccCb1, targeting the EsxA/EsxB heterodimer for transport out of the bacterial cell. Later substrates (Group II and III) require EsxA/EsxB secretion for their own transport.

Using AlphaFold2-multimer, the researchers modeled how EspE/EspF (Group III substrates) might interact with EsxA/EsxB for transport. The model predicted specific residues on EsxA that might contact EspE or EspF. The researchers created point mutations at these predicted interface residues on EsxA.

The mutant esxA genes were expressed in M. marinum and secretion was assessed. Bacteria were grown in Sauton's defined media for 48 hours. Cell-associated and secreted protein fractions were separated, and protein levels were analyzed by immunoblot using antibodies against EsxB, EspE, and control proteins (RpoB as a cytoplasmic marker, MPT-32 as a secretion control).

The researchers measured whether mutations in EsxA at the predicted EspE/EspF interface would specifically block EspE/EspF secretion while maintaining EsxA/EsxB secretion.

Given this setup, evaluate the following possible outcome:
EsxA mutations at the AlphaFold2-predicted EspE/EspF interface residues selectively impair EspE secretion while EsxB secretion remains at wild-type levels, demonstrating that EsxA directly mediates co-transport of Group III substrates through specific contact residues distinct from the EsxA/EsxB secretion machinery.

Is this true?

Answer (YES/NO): NO